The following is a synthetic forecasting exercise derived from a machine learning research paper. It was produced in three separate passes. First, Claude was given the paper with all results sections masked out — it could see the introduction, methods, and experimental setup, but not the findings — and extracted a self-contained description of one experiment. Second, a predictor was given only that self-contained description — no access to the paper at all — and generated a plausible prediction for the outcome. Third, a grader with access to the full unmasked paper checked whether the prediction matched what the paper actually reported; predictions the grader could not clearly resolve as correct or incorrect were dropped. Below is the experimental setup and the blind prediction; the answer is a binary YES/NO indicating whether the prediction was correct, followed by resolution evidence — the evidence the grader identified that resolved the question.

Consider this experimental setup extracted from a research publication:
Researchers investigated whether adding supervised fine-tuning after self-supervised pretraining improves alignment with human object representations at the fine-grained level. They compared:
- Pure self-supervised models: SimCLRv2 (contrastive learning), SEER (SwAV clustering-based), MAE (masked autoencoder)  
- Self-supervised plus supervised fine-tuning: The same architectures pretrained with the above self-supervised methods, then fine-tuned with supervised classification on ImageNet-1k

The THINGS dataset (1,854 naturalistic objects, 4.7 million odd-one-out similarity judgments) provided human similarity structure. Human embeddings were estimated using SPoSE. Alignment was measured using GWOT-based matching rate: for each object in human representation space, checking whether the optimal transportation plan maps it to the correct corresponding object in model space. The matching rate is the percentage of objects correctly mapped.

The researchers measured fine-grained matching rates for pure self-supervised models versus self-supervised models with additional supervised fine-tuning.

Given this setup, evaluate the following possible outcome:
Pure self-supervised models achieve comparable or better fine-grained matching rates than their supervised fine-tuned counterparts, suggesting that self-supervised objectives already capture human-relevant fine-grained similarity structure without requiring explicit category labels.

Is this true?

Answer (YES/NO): NO